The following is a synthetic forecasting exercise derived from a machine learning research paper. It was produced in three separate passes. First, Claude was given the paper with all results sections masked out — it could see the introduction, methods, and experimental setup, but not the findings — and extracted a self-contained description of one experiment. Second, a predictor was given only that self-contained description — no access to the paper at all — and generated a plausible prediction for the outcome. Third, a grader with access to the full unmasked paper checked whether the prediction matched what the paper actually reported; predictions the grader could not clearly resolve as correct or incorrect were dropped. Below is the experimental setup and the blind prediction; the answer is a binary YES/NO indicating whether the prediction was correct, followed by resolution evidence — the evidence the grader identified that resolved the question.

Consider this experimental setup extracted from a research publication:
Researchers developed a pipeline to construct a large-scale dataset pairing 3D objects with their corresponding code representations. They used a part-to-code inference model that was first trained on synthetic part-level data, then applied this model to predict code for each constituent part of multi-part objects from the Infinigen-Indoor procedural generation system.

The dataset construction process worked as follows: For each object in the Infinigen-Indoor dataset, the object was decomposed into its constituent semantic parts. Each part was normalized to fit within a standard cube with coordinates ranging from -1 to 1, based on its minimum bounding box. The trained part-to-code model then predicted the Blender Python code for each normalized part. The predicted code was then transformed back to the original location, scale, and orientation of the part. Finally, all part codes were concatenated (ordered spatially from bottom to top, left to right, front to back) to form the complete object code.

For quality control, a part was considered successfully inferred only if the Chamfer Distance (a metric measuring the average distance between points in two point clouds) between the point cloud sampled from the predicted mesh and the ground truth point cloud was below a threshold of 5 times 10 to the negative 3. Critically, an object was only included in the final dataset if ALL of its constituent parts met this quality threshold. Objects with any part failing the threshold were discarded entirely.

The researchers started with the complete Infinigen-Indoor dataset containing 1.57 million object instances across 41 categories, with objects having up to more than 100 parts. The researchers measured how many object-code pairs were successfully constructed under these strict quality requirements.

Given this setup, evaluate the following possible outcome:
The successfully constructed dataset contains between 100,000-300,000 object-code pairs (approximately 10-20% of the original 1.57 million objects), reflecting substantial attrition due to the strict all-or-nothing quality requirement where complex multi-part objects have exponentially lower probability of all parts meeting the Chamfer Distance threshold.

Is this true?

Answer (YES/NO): NO